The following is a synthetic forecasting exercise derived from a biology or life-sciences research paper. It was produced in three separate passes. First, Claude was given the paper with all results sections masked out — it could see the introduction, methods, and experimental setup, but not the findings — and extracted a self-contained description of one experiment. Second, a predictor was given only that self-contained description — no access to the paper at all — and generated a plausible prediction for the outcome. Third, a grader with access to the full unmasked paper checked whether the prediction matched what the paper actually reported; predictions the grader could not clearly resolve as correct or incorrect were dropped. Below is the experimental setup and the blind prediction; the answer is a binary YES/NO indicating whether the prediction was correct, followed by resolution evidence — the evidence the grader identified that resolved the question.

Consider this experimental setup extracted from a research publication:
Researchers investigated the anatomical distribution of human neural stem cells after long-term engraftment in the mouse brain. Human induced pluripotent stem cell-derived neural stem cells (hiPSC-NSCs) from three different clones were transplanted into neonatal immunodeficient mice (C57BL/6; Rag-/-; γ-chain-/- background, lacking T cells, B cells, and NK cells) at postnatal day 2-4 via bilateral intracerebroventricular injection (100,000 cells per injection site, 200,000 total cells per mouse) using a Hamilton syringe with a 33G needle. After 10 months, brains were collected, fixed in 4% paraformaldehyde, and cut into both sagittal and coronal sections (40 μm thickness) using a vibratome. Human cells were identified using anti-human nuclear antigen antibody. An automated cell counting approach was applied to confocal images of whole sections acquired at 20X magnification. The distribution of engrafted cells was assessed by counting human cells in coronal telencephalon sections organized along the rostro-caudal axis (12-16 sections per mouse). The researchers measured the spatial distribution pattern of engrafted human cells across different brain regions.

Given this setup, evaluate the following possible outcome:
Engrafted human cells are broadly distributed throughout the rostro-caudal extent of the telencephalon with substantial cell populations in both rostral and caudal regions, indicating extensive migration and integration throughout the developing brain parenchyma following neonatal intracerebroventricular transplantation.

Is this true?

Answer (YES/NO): YES